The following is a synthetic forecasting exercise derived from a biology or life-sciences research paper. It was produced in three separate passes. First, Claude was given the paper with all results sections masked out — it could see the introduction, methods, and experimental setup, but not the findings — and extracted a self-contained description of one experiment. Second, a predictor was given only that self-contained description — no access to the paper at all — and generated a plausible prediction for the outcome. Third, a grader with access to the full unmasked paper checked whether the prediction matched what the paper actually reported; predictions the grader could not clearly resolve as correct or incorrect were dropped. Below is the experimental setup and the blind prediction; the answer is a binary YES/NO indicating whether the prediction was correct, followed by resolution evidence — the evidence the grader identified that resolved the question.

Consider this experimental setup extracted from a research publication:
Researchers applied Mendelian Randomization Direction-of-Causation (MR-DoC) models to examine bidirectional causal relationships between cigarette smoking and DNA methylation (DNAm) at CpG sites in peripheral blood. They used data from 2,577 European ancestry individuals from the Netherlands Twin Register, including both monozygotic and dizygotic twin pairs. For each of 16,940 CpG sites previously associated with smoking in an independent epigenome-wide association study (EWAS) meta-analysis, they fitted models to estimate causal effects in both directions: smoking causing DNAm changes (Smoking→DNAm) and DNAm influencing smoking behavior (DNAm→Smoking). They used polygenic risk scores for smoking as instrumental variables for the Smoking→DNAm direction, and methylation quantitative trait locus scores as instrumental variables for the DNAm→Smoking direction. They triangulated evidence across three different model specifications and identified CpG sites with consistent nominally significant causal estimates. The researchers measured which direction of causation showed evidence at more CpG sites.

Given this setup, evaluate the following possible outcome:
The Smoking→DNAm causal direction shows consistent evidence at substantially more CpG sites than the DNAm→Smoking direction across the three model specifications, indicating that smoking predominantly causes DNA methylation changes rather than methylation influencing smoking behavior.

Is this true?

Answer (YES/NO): YES